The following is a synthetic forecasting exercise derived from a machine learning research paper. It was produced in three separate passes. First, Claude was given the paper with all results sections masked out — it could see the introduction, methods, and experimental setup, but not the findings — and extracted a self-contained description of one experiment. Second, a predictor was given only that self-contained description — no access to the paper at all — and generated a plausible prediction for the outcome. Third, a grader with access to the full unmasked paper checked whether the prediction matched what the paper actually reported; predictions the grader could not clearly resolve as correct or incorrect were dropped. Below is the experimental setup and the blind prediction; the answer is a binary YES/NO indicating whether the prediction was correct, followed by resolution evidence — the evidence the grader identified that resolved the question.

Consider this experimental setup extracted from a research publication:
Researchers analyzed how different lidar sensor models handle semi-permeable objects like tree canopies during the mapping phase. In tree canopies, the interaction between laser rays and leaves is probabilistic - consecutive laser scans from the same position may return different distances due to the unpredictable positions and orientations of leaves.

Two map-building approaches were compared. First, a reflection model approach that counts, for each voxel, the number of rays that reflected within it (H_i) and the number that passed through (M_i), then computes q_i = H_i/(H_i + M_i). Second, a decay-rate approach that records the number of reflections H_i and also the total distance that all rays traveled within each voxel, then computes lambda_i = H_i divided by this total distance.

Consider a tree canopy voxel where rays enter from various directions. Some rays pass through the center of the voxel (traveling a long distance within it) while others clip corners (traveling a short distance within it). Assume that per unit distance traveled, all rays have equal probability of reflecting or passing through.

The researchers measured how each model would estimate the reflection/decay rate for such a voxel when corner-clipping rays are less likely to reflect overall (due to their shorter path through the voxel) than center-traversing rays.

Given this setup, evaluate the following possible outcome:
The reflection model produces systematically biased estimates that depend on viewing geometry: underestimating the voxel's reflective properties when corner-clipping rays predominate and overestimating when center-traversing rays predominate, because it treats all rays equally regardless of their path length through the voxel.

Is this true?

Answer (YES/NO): NO